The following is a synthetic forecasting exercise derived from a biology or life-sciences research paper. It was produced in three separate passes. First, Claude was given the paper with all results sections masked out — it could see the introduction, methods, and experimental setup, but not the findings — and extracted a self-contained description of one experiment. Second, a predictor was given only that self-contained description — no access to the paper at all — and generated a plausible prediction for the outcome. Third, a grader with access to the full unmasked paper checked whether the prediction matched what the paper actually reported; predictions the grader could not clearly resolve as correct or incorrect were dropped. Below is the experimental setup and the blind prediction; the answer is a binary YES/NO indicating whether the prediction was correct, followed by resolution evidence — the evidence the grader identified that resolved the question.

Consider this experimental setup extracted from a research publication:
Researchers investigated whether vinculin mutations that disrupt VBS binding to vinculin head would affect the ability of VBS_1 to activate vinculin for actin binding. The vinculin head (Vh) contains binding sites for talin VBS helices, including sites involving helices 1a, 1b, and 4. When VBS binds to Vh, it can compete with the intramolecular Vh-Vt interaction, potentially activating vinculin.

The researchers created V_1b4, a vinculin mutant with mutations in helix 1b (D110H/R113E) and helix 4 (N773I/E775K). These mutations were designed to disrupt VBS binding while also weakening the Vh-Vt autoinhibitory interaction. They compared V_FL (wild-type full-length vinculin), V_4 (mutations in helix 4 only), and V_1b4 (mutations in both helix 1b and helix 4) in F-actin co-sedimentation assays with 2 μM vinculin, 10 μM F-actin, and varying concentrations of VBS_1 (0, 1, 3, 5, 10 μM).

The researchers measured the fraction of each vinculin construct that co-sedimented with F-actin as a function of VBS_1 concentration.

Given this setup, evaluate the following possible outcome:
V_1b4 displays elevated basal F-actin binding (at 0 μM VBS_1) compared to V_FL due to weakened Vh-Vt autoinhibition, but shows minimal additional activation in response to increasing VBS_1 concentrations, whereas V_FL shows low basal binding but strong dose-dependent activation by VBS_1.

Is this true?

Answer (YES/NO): NO